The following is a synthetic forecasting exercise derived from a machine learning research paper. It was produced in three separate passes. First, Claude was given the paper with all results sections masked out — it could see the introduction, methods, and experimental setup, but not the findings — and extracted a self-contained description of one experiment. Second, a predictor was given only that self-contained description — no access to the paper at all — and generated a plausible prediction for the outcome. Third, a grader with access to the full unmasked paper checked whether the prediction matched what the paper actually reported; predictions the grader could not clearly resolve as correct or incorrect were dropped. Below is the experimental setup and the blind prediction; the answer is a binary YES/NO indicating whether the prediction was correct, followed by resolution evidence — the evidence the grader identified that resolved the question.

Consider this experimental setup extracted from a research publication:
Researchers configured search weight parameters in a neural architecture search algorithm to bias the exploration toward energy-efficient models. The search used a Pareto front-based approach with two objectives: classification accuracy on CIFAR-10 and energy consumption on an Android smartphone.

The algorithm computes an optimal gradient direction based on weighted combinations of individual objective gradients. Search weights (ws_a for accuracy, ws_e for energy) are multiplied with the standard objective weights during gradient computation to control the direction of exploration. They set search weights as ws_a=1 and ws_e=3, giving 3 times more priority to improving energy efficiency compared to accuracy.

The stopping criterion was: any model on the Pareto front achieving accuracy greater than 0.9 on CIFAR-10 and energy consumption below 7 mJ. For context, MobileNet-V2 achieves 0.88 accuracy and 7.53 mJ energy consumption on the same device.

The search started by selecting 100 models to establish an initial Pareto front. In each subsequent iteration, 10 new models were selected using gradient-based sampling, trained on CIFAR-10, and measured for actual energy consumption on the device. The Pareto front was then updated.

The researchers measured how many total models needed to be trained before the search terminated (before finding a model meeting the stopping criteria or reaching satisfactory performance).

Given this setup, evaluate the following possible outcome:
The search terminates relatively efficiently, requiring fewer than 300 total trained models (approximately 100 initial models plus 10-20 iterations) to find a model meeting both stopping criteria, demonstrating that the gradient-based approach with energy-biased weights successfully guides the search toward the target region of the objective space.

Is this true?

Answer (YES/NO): YES